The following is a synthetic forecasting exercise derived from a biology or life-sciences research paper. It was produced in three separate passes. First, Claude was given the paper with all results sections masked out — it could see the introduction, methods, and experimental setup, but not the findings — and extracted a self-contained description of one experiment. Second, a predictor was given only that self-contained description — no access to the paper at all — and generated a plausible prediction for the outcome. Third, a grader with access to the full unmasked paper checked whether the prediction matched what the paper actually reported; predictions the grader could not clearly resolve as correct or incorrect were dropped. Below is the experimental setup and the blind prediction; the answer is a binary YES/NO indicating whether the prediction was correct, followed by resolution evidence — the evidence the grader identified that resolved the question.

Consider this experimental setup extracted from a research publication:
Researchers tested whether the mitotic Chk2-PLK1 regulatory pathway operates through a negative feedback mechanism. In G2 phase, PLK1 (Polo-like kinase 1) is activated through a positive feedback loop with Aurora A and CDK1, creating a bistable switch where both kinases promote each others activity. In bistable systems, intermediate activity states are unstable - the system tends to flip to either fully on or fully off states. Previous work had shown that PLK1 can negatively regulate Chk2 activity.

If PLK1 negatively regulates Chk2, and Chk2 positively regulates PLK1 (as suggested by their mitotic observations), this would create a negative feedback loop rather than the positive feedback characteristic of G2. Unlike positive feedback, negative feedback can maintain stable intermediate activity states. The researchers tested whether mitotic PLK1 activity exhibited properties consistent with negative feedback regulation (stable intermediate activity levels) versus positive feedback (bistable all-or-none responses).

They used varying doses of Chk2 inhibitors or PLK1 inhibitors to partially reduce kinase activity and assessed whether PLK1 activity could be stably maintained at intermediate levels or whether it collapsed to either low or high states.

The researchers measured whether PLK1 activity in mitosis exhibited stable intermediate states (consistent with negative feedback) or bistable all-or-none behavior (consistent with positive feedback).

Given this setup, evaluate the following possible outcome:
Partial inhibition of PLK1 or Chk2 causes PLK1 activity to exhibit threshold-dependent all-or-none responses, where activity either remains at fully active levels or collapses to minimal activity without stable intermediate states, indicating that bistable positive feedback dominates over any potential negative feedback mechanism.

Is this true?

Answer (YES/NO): NO